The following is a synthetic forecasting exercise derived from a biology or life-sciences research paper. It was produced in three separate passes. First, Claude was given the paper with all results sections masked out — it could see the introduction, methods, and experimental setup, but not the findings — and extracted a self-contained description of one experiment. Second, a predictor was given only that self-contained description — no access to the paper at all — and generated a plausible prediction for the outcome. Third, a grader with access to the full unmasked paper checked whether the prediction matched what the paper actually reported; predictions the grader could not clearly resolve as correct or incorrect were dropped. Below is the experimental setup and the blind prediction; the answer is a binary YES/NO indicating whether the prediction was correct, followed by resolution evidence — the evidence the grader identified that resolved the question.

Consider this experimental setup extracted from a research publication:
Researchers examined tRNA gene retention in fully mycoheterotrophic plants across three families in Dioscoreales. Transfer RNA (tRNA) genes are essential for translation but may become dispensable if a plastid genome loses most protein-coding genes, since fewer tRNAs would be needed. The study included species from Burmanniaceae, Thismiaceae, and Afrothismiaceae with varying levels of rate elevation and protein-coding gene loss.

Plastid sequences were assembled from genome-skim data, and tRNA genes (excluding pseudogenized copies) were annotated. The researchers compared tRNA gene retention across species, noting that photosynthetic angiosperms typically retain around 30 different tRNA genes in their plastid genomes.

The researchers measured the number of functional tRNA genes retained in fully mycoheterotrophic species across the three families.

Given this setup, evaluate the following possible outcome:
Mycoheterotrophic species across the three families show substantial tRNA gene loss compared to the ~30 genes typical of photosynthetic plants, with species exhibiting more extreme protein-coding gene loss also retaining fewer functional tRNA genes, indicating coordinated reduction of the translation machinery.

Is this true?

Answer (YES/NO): YES